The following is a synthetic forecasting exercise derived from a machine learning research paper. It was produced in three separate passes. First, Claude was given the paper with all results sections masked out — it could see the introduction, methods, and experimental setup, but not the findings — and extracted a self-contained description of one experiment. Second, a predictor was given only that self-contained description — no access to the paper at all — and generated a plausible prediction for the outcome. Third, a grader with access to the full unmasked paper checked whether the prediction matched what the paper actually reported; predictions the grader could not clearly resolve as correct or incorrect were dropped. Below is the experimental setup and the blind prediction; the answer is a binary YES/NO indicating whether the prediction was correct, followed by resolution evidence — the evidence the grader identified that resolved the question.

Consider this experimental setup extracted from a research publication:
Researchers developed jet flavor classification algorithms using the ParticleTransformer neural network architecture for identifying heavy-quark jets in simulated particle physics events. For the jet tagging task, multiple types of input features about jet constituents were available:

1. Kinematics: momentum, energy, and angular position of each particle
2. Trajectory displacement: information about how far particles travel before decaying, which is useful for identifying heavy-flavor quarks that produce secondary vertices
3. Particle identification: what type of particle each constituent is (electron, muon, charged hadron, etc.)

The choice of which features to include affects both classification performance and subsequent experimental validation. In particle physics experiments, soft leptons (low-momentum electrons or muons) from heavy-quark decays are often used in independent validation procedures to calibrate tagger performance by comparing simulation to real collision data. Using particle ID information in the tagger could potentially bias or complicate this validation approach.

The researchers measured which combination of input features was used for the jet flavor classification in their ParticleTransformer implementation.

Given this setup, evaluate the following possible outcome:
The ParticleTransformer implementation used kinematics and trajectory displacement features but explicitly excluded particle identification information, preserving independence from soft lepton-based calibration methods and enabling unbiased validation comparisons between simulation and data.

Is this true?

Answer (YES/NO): YES